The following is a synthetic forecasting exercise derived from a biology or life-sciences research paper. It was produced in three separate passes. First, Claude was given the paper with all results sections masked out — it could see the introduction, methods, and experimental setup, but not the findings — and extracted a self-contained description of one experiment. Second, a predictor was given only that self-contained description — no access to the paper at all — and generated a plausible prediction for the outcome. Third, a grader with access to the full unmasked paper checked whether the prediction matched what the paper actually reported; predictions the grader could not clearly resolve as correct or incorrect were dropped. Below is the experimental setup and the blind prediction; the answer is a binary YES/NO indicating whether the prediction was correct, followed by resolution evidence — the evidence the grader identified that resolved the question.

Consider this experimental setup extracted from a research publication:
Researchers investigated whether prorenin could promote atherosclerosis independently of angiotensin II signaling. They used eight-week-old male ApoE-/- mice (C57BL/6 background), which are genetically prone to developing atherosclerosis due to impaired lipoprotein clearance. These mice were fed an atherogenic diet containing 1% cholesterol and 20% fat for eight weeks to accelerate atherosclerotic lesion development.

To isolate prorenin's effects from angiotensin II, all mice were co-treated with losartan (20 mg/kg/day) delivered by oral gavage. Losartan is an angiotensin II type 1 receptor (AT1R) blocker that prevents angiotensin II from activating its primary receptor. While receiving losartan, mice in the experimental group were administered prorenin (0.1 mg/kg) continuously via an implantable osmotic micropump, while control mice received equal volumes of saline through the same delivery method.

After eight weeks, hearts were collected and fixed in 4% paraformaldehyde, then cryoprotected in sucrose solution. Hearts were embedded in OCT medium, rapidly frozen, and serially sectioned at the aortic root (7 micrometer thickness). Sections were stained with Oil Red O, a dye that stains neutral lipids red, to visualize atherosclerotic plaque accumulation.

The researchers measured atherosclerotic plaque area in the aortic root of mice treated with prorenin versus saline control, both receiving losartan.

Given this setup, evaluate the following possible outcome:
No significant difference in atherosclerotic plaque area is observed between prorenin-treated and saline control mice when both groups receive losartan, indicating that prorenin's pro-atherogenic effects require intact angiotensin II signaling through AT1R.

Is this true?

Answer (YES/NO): NO